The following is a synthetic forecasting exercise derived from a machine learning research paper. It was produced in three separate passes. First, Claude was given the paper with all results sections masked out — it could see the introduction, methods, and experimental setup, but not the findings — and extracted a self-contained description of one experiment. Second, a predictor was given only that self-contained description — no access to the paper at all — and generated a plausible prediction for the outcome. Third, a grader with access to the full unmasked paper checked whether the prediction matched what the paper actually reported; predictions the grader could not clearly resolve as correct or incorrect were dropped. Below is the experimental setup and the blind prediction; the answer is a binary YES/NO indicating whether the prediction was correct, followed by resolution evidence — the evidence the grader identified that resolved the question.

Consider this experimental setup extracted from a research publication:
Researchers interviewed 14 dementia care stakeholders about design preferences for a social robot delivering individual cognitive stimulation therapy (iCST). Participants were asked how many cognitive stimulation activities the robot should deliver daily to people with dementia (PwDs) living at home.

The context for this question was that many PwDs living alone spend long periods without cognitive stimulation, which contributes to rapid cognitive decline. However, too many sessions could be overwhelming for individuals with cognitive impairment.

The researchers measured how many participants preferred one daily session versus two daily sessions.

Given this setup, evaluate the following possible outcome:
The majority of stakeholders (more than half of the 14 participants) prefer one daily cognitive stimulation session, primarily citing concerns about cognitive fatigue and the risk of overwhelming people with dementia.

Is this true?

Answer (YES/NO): NO